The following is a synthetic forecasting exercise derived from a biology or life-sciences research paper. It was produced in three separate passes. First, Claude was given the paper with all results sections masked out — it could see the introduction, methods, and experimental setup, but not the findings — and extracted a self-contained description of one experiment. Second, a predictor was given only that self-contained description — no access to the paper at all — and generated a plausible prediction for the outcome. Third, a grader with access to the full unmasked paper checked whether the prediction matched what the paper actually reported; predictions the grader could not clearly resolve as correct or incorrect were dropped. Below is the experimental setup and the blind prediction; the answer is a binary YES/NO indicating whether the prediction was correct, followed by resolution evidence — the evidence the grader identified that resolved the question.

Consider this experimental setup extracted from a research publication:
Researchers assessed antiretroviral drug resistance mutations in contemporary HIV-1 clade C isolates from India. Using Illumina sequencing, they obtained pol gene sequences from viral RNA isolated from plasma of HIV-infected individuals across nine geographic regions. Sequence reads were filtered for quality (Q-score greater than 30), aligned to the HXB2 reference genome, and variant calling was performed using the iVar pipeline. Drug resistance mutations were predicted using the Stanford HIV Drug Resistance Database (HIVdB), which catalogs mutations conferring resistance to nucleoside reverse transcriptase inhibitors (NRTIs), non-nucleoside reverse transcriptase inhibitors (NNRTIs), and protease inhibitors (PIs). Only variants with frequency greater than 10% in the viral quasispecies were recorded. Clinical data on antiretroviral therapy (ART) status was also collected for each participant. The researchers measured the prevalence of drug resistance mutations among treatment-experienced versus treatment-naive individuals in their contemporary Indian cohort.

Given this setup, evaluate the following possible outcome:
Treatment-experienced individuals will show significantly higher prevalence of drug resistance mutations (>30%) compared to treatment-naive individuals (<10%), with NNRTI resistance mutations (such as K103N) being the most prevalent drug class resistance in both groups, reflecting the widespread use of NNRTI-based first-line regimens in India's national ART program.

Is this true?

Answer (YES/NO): NO